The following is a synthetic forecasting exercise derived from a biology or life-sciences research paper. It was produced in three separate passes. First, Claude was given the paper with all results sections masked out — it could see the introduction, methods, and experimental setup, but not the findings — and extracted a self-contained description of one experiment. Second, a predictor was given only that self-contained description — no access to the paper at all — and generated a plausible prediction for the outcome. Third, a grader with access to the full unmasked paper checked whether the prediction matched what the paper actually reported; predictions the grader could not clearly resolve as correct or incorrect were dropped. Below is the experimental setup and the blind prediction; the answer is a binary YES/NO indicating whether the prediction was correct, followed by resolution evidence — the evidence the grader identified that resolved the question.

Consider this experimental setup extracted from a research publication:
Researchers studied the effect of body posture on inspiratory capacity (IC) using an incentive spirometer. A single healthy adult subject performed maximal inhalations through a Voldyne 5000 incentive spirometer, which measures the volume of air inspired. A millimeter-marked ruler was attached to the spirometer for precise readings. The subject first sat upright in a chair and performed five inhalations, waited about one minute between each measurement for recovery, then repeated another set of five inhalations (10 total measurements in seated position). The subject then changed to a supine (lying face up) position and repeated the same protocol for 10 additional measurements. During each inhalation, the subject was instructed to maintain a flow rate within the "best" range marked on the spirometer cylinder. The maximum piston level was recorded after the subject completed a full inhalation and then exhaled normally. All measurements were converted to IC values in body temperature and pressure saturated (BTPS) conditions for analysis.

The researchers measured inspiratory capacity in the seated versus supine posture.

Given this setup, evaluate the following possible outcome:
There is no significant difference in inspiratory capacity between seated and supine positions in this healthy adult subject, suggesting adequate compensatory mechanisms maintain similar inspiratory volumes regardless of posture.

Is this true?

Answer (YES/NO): NO